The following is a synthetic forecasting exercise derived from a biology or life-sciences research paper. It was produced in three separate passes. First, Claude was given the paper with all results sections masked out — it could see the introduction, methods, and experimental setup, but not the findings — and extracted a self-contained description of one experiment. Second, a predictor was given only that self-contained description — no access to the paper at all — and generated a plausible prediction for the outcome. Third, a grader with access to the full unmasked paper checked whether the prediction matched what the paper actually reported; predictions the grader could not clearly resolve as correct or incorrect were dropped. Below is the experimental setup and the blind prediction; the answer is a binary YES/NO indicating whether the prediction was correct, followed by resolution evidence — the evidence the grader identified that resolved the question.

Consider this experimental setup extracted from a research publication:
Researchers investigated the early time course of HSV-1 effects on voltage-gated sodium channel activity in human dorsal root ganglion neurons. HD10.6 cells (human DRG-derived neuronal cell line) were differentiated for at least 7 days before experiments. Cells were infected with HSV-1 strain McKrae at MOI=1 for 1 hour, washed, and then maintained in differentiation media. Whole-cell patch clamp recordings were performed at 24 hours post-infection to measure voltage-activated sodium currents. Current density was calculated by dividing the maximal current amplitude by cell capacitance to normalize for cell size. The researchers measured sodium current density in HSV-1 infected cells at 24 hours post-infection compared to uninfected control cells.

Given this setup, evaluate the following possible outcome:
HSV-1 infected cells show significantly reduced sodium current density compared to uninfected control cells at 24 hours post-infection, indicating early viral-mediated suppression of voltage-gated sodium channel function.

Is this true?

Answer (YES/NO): YES